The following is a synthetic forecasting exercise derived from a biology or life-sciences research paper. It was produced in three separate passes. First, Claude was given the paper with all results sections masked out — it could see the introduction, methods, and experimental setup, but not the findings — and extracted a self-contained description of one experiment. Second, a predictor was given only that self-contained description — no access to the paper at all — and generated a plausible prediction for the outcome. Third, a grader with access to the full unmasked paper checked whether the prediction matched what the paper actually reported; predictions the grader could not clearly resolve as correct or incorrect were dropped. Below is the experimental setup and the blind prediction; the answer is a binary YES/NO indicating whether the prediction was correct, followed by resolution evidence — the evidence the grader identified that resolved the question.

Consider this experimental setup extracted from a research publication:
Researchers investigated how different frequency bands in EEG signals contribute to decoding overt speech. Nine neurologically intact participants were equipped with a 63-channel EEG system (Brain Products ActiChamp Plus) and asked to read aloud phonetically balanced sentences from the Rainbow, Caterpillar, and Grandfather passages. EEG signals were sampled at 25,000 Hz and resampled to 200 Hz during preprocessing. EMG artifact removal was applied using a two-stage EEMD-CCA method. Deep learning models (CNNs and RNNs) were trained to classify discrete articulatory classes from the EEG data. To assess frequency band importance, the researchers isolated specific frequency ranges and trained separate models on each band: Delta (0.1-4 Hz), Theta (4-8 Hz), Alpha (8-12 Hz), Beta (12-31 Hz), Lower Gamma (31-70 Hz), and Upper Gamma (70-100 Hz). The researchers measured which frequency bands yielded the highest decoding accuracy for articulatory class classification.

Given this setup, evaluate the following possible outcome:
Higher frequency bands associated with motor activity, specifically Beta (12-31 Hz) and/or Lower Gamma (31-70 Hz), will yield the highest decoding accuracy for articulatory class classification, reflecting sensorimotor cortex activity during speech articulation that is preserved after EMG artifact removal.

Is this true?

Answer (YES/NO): NO